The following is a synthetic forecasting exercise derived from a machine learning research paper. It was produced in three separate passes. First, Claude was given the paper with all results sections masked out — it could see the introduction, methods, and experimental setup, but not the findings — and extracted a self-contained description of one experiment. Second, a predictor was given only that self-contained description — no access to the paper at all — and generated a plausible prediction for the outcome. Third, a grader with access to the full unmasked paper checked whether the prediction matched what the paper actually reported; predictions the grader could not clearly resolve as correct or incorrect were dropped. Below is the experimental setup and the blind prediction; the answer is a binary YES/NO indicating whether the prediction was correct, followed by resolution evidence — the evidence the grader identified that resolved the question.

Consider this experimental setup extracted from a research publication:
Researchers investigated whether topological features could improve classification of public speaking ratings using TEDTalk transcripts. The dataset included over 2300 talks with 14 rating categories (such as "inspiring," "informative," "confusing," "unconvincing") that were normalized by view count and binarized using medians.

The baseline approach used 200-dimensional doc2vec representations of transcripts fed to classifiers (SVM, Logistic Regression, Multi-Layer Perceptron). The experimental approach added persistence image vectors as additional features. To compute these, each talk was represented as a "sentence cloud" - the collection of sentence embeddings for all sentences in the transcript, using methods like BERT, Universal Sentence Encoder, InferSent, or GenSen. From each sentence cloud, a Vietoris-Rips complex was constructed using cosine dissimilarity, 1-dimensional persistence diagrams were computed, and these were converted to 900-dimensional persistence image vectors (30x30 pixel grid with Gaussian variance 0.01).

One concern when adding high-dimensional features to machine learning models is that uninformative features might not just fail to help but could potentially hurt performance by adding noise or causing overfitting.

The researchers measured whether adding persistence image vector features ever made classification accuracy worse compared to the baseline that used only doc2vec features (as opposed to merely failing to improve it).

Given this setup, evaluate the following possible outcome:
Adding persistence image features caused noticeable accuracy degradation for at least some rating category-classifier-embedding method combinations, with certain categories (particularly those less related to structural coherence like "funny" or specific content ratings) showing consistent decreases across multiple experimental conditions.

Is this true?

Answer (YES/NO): NO